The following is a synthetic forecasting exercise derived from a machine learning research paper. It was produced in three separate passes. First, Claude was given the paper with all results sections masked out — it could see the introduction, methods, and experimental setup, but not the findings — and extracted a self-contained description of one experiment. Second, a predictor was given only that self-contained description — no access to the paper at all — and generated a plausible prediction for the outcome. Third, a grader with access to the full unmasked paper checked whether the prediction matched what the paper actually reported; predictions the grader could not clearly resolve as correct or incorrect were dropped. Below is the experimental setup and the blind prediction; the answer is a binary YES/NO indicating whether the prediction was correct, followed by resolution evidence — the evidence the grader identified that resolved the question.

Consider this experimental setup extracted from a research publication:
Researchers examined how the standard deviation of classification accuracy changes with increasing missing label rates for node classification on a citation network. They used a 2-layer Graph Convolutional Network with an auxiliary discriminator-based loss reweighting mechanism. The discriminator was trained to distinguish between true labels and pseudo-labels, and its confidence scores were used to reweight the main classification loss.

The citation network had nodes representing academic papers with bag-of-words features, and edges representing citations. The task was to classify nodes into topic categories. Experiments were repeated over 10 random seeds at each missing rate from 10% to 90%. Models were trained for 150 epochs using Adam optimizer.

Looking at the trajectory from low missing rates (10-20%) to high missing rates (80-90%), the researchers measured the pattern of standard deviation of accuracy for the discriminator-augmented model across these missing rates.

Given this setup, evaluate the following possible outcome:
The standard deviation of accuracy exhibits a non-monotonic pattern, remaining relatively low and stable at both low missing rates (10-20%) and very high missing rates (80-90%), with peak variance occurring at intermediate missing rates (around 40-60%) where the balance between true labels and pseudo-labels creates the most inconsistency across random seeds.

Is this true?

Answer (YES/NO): NO